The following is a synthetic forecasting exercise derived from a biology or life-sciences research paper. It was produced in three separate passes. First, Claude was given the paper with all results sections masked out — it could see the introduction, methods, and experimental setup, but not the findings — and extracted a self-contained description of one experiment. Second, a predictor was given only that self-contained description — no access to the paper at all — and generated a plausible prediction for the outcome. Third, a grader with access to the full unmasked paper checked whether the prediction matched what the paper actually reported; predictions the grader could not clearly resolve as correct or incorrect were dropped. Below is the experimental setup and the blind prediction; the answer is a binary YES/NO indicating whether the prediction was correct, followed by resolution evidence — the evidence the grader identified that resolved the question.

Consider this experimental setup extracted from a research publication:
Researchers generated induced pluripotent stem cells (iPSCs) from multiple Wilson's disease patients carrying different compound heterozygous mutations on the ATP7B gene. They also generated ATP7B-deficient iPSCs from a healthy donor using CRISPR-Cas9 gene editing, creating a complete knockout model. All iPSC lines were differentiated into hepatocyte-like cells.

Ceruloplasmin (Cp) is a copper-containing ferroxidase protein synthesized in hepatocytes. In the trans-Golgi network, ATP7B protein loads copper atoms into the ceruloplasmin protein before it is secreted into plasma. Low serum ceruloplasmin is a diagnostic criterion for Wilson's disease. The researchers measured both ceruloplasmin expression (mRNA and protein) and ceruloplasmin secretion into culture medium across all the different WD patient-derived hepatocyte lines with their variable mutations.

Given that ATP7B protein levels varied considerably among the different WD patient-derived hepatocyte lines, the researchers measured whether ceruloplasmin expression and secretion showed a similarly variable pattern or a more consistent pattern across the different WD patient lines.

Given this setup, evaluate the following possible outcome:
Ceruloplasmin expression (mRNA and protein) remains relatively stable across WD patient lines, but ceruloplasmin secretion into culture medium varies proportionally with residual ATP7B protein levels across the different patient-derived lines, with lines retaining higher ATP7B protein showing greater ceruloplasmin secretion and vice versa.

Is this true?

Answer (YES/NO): NO